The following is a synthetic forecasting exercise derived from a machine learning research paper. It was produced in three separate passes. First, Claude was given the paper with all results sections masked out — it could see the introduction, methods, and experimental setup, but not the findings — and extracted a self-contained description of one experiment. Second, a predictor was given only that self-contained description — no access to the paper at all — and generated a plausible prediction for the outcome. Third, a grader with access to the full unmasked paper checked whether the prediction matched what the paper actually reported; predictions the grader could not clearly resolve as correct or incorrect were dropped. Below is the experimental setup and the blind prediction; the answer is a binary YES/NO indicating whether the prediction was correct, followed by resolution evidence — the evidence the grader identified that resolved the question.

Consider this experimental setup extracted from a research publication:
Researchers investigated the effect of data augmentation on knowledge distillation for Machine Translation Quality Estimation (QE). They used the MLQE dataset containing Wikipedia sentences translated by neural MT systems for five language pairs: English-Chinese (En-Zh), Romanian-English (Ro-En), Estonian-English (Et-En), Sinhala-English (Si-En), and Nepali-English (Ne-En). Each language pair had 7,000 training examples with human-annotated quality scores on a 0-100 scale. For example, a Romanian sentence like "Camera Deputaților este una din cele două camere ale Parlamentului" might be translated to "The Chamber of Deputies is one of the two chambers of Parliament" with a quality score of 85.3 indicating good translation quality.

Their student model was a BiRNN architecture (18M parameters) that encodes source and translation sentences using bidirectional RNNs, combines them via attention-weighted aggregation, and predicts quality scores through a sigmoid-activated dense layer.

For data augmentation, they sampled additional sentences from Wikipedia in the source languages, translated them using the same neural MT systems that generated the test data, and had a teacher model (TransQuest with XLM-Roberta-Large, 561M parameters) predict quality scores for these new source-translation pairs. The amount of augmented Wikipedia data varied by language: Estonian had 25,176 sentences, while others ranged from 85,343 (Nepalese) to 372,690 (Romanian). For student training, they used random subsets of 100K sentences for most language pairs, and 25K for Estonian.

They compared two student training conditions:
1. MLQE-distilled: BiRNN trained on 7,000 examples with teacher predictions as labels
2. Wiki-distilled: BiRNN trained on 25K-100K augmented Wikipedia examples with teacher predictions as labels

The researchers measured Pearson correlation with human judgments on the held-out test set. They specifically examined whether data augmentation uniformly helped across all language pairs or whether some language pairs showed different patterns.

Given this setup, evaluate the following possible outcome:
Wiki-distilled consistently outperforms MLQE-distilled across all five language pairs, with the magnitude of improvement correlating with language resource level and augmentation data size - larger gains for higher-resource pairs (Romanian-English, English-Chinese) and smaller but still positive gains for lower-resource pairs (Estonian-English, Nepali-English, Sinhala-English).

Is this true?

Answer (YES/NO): NO